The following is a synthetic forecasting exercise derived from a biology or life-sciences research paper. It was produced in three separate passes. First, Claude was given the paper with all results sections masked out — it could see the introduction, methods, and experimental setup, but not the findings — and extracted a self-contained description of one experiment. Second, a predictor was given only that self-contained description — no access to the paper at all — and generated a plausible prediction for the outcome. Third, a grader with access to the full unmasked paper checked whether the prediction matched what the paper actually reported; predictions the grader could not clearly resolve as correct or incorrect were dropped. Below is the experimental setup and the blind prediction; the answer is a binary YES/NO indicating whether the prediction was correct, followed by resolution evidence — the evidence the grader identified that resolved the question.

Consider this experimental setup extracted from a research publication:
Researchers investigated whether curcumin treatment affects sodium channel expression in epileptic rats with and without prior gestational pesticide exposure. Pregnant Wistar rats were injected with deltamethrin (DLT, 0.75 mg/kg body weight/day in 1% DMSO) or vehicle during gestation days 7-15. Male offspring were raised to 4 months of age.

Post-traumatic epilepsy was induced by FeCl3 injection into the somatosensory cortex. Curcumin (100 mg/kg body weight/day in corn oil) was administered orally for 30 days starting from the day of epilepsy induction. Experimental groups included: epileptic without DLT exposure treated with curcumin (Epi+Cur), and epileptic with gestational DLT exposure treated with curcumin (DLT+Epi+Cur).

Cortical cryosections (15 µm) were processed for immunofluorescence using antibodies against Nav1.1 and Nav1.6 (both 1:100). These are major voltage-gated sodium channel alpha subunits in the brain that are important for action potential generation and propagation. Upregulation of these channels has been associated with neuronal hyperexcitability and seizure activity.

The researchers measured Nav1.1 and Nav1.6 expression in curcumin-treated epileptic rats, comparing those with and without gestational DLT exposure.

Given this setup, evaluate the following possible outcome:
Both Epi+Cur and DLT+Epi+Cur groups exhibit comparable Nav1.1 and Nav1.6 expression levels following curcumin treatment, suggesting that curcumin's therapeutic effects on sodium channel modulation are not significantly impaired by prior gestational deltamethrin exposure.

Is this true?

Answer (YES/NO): NO